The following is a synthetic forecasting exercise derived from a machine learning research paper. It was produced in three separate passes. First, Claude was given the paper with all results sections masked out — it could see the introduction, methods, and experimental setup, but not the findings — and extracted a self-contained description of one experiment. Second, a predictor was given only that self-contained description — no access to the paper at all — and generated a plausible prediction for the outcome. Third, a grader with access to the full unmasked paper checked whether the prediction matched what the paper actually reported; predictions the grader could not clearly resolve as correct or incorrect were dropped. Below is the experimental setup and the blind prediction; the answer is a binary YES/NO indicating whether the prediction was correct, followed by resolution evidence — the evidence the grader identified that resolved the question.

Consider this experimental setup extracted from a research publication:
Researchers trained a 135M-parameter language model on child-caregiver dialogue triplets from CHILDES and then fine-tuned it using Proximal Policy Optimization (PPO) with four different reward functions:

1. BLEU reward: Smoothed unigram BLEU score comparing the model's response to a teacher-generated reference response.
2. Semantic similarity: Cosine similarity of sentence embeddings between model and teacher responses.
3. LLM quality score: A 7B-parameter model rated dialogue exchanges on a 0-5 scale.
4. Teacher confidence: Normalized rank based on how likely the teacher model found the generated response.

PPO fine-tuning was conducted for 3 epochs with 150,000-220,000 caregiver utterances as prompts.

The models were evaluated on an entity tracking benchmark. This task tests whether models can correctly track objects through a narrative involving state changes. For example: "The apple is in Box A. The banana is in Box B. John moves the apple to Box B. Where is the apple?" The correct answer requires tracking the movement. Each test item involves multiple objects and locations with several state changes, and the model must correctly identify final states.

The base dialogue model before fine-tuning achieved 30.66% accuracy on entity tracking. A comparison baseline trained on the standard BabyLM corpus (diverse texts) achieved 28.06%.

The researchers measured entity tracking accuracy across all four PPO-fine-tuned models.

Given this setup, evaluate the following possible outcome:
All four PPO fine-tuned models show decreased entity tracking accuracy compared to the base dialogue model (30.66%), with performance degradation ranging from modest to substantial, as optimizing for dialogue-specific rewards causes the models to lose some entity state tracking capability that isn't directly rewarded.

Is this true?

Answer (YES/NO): NO